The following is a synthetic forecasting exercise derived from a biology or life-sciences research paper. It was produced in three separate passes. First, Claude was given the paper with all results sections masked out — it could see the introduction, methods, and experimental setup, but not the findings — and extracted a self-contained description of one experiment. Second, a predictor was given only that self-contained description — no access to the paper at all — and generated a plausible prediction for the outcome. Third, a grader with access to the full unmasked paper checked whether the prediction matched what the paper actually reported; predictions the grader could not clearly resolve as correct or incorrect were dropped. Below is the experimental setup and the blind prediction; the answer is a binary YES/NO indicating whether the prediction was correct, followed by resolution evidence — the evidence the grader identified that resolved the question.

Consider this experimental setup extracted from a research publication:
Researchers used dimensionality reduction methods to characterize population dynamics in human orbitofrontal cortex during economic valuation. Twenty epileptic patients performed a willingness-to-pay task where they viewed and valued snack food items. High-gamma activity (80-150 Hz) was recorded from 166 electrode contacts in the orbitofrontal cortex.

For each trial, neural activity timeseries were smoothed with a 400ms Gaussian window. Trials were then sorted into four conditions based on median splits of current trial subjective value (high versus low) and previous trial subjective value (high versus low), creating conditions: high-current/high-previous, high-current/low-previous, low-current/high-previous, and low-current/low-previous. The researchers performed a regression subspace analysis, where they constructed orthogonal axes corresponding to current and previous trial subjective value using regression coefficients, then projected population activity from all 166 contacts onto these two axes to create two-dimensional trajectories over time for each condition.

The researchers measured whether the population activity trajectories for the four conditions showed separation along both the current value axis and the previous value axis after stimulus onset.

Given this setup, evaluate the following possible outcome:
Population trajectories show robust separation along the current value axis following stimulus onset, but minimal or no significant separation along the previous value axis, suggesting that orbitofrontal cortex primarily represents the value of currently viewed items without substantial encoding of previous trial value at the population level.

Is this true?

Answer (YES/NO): NO